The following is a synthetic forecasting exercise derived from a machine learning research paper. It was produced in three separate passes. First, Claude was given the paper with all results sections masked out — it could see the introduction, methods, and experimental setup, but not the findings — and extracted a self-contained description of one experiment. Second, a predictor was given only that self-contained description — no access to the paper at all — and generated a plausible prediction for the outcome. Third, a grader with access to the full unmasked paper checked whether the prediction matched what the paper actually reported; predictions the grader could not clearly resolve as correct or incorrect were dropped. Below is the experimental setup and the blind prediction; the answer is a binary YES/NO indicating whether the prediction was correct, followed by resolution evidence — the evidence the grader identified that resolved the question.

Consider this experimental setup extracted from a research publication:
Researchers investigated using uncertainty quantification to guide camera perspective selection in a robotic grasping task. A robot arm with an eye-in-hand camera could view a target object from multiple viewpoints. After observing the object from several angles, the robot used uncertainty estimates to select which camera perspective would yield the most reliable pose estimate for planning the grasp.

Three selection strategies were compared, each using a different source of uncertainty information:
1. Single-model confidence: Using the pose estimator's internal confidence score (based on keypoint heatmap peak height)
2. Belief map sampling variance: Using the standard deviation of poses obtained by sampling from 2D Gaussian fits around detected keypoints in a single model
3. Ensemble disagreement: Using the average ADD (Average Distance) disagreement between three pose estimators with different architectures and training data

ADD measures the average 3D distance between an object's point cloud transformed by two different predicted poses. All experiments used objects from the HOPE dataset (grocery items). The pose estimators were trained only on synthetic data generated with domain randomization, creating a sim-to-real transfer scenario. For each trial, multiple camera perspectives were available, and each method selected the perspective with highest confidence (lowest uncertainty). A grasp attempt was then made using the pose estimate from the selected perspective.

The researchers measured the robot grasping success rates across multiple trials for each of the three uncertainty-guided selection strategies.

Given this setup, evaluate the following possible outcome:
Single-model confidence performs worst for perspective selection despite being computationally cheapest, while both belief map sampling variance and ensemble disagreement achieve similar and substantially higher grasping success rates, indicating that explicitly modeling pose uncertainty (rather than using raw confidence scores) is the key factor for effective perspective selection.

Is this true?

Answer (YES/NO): NO